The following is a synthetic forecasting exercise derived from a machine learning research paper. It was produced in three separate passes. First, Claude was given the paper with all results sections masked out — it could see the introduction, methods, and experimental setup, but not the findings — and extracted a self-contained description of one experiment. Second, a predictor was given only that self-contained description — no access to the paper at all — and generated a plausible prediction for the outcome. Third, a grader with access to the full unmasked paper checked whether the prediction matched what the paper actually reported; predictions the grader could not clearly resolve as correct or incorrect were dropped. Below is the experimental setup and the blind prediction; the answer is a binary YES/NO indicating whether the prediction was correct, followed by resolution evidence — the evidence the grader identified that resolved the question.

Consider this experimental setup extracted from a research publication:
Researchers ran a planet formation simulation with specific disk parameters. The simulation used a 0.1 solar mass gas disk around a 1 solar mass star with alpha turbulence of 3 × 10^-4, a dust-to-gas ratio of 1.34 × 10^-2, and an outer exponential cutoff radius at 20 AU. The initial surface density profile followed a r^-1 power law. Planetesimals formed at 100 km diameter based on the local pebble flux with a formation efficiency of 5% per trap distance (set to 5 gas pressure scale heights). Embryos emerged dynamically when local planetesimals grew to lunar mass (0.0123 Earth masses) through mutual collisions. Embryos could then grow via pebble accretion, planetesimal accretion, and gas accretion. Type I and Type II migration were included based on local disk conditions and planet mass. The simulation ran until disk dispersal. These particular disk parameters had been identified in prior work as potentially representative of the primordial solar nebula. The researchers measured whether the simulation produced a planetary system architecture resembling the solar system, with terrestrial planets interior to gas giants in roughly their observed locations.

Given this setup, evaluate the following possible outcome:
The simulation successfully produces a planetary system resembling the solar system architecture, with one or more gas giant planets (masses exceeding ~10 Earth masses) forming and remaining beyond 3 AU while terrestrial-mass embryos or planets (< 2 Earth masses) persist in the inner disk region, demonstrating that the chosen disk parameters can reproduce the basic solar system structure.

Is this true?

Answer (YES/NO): NO